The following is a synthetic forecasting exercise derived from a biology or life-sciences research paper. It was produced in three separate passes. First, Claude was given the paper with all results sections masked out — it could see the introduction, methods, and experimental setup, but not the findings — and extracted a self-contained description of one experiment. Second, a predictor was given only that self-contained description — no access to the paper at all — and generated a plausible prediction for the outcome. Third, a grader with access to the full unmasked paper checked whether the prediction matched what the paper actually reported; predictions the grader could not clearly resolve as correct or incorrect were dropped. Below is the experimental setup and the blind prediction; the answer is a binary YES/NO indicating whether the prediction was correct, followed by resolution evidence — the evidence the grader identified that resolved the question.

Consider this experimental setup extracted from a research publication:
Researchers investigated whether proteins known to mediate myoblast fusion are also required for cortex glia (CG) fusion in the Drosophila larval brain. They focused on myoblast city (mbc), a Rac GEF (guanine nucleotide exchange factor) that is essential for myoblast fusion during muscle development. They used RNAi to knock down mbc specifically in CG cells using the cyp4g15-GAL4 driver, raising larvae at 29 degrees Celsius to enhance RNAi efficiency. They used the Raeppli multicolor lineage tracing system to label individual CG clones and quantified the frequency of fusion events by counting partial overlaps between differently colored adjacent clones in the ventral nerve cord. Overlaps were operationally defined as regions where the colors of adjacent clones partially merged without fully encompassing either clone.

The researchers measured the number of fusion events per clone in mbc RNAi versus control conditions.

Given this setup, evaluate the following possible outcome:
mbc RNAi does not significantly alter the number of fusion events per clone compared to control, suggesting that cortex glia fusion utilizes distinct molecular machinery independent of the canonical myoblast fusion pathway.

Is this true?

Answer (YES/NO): NO